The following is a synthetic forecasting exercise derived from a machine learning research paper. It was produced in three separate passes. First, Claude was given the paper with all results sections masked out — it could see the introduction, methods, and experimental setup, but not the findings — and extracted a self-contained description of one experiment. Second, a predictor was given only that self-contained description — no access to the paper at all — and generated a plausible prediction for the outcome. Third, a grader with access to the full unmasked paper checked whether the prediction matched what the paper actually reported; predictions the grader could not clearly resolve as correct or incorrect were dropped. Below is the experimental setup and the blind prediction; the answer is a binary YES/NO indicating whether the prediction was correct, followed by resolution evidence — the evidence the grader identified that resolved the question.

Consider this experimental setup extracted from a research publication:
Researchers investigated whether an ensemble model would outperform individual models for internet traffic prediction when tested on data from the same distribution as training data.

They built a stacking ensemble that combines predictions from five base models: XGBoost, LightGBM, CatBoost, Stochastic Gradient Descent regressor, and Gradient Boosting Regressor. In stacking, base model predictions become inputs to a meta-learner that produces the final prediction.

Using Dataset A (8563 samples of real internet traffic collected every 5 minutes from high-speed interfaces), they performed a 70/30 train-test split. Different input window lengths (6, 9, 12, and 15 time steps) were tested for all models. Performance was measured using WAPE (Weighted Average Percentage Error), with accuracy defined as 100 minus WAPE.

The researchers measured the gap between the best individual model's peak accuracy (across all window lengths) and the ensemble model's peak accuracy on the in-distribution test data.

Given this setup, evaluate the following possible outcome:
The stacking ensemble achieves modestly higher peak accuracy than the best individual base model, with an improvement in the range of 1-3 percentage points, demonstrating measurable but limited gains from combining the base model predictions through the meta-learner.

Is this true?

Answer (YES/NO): NO